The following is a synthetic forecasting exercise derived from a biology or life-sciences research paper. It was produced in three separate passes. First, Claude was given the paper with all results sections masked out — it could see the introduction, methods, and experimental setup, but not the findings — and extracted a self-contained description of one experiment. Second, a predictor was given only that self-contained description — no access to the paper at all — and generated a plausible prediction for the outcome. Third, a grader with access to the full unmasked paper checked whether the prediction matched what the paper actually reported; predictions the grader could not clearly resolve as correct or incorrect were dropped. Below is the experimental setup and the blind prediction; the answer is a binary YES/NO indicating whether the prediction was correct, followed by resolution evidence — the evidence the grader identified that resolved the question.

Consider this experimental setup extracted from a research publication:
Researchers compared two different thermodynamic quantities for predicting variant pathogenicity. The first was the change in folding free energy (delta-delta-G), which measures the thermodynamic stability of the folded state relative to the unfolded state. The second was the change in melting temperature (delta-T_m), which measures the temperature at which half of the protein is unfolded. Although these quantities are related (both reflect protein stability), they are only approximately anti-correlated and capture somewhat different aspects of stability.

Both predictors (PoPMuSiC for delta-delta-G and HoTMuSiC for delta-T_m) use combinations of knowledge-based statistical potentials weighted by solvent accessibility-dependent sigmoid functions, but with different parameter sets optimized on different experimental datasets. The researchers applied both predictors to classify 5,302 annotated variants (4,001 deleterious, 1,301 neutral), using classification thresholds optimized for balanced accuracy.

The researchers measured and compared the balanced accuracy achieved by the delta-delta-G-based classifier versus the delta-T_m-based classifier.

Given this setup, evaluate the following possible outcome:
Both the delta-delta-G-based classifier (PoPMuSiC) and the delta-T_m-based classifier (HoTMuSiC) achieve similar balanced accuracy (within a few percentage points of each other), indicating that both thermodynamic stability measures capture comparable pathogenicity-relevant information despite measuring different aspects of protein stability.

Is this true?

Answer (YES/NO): YES